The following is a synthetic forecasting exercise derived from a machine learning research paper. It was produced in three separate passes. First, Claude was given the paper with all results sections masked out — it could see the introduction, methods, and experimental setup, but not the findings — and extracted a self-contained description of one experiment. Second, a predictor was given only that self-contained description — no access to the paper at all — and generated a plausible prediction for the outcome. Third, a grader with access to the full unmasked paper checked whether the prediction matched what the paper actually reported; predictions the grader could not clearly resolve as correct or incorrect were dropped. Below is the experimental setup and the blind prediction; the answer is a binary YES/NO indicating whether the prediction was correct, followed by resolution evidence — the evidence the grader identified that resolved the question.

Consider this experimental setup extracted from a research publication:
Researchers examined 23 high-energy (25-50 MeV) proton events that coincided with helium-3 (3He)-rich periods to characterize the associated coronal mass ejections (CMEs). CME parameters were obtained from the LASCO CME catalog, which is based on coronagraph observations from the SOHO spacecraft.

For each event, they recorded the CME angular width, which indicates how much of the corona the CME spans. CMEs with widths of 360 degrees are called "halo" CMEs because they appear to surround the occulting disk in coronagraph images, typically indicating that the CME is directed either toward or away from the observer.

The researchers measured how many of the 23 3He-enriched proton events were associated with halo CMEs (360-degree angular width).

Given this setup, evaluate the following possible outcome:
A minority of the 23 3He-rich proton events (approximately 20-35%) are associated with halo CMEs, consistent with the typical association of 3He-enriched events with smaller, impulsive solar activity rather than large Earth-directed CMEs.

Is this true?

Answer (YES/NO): NO